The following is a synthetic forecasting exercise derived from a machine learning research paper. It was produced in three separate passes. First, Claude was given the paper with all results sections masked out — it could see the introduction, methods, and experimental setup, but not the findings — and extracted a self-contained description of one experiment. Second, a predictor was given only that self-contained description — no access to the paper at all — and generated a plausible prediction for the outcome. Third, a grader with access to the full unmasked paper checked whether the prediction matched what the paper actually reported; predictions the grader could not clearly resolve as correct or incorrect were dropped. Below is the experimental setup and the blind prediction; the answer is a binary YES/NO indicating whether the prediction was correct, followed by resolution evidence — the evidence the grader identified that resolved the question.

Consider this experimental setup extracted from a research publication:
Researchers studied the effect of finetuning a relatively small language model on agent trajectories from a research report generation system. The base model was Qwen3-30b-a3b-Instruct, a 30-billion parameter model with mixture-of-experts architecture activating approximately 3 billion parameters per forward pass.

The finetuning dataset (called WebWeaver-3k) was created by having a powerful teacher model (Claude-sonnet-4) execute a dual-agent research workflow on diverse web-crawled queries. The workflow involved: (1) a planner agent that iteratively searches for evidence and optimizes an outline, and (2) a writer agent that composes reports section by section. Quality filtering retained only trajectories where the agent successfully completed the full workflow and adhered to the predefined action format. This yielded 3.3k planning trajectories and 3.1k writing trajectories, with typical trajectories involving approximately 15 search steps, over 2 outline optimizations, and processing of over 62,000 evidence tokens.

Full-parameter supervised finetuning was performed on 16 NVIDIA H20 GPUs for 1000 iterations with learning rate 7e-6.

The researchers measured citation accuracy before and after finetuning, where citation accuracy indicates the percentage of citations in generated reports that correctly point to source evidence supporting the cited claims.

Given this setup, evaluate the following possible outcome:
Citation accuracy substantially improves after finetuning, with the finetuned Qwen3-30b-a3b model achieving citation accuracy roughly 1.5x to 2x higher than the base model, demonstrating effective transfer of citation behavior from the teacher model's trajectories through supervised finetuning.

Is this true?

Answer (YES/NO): NO